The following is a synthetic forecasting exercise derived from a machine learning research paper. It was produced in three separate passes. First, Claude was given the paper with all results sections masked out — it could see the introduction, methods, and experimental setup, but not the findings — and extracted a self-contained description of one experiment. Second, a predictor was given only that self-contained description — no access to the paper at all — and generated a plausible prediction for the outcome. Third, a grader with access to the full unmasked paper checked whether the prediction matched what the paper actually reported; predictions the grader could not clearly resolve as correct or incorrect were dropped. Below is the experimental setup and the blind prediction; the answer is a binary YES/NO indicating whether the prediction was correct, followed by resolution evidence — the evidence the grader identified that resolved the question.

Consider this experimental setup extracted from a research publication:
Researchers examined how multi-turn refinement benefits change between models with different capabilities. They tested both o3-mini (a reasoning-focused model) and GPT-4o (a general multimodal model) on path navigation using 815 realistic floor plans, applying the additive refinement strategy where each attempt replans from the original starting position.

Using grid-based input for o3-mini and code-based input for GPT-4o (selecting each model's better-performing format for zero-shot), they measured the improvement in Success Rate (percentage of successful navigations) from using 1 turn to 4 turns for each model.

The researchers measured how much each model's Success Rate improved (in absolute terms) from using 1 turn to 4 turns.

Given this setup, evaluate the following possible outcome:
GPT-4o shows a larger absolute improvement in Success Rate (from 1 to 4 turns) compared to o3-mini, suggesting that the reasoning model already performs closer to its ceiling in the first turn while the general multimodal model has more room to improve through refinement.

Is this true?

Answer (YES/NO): YES